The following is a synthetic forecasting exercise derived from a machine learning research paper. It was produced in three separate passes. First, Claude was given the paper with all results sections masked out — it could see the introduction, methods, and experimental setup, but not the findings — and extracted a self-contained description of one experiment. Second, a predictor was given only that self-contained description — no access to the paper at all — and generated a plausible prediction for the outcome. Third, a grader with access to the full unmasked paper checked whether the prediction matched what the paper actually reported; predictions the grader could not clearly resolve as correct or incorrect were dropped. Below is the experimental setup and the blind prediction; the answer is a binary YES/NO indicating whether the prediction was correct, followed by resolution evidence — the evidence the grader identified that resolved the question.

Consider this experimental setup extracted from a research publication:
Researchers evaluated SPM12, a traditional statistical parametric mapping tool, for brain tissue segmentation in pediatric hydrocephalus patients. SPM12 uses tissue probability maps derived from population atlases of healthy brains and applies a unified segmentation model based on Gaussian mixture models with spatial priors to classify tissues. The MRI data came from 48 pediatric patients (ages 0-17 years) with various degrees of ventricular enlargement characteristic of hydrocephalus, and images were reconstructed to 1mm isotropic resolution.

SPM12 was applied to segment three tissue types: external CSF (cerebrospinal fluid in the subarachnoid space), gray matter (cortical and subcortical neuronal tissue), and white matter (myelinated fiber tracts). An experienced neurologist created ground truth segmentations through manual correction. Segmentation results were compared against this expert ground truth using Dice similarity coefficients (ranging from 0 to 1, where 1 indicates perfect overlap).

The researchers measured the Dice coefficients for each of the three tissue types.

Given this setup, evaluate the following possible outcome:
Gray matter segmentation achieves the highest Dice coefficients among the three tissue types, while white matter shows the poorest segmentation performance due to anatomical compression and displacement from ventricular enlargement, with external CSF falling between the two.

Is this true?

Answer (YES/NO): NO